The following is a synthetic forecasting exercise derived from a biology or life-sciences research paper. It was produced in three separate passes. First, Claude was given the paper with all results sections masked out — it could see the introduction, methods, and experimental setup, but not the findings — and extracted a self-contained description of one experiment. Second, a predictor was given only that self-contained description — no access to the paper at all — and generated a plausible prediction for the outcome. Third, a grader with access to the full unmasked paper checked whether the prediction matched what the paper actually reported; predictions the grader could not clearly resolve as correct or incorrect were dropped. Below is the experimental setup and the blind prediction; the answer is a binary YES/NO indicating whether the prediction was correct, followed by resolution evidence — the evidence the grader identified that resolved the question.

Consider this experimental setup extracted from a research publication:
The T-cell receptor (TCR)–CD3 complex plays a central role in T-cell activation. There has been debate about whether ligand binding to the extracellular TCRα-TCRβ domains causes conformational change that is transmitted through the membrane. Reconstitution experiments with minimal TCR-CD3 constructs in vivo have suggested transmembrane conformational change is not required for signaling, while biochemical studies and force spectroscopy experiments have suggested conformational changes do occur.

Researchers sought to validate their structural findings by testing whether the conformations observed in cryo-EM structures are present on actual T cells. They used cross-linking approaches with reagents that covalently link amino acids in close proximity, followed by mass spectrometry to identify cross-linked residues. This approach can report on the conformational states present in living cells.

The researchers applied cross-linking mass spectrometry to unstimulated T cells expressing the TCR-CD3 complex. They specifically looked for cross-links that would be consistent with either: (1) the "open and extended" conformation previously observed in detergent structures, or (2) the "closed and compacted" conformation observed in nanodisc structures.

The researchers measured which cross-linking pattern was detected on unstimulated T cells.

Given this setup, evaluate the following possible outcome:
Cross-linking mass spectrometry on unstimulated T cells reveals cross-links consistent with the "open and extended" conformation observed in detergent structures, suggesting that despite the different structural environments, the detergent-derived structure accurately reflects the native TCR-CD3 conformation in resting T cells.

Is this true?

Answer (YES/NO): NO